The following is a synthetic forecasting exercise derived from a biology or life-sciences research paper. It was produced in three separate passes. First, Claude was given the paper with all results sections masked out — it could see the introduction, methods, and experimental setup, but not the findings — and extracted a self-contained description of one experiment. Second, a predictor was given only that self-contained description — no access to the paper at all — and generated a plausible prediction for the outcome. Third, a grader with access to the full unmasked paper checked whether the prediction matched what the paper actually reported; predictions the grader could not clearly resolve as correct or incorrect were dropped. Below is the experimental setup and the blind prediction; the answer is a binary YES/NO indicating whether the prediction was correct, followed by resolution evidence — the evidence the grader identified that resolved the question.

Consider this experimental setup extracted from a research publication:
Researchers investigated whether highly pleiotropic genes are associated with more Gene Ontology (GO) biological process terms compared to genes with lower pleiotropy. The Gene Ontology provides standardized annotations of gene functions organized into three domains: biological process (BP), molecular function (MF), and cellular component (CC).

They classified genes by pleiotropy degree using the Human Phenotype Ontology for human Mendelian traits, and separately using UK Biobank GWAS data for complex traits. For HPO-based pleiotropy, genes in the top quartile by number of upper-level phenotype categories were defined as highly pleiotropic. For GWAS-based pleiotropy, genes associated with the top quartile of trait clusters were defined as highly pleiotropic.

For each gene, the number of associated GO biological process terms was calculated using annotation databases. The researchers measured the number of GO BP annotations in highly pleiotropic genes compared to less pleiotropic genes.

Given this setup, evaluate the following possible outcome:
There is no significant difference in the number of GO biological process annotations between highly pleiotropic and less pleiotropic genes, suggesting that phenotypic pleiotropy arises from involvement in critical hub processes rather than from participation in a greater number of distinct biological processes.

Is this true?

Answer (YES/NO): NO